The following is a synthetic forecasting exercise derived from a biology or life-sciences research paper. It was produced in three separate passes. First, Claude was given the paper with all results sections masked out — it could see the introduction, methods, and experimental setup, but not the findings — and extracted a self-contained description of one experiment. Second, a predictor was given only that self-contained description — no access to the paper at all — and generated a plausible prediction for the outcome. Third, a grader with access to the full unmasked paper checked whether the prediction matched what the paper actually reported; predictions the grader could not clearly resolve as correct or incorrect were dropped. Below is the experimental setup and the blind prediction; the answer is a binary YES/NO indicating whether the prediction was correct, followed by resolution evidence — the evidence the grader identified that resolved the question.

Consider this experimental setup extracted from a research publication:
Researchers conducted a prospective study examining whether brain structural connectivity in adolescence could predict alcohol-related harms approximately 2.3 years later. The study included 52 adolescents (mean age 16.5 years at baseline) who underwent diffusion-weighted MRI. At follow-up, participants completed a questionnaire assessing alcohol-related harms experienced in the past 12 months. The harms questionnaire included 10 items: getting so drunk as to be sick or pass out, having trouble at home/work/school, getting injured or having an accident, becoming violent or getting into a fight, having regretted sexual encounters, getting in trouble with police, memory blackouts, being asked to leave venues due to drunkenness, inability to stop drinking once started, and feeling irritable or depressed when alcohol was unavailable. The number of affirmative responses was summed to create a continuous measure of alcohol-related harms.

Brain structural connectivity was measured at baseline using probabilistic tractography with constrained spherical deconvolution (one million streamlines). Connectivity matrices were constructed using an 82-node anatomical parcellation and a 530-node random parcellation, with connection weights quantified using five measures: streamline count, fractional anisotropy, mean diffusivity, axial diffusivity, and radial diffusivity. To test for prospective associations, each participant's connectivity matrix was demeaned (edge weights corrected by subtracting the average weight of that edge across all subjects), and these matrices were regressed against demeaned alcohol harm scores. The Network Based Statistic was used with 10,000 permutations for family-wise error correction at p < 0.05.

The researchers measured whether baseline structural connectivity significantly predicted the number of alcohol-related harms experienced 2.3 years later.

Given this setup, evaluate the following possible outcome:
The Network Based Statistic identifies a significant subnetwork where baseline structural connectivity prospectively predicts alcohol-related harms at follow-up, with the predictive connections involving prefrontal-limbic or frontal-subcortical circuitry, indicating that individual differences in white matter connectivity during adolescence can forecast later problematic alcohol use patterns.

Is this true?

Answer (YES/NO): NO